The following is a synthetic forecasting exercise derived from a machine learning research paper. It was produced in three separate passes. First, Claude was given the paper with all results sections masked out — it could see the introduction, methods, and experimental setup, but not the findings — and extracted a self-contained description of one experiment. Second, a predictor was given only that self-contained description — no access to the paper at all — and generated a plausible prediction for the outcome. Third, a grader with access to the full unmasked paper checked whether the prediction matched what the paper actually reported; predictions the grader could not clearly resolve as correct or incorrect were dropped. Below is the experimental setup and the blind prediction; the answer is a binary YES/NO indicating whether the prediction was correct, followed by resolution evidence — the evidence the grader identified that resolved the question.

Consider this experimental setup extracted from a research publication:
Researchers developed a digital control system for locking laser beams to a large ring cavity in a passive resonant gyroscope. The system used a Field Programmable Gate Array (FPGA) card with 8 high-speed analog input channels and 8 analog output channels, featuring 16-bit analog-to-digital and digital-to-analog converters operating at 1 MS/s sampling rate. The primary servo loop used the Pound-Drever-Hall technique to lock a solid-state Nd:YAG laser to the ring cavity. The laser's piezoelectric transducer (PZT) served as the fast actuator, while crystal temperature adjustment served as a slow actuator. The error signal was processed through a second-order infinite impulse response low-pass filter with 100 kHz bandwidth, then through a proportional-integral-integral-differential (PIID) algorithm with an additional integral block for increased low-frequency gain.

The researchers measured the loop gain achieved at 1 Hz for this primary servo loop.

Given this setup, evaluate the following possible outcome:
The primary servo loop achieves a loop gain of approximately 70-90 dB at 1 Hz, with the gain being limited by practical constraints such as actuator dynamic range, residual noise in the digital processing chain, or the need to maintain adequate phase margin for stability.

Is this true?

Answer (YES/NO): NO